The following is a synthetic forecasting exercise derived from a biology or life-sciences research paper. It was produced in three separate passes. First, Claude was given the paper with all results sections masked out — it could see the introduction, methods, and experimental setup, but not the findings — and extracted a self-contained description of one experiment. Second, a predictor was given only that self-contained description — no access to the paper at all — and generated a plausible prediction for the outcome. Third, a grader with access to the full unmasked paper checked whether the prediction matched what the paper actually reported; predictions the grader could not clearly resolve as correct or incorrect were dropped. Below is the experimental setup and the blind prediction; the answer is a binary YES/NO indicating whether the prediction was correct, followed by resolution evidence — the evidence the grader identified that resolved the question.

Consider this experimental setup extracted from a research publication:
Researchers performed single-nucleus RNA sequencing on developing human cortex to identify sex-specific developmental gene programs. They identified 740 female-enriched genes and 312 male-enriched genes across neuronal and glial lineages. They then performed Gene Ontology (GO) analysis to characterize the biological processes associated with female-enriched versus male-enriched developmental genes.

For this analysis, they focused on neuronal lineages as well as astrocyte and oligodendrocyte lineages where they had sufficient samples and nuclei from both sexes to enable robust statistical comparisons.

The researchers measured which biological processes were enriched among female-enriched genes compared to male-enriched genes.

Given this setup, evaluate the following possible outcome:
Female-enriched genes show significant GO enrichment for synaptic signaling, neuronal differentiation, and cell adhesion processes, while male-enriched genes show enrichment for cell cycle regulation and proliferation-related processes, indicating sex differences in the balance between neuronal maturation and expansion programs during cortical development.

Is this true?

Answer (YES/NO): NO